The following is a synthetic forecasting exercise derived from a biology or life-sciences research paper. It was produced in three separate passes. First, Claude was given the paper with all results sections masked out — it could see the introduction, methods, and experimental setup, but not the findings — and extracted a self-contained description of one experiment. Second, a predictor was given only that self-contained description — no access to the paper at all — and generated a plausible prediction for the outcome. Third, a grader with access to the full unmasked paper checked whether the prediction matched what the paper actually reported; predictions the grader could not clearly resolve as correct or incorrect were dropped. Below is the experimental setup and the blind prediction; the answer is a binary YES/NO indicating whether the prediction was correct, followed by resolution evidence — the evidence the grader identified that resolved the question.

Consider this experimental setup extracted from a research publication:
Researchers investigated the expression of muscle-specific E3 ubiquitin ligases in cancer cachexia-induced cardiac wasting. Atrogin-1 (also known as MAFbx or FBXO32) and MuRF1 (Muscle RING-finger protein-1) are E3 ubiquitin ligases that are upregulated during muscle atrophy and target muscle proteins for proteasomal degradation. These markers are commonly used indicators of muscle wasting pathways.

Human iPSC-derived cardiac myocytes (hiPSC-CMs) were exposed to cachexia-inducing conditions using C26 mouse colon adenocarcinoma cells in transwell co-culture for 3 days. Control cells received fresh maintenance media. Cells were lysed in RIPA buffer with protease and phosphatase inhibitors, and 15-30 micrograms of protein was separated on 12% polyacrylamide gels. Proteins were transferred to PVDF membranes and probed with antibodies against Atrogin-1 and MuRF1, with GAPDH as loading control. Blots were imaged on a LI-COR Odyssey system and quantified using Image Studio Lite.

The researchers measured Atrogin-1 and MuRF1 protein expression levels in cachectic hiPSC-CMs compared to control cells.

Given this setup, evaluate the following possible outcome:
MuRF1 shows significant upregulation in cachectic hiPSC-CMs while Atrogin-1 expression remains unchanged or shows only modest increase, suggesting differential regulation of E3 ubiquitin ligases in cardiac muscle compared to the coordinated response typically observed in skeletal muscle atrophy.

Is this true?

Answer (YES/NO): NO